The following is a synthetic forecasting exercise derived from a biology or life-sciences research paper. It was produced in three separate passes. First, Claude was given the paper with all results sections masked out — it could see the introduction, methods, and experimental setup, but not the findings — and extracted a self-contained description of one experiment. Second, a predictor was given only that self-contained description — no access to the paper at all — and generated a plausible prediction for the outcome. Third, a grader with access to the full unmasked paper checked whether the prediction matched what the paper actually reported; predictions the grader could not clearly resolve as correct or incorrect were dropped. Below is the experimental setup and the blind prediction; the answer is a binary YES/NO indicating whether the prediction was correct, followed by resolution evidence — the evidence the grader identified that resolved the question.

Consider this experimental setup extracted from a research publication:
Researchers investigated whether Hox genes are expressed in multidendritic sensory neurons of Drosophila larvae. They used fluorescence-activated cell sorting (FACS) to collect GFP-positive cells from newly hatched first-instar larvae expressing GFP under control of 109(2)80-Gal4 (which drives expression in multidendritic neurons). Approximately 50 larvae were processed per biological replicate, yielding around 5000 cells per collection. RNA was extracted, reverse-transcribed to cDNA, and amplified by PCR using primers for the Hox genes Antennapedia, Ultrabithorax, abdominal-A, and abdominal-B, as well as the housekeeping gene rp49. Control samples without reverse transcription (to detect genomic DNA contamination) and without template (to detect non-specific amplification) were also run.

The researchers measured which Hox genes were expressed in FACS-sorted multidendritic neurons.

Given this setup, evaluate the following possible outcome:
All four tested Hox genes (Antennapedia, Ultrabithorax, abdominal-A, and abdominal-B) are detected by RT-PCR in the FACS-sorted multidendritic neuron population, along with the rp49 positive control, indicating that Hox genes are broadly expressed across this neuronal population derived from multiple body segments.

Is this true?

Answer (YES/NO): YES